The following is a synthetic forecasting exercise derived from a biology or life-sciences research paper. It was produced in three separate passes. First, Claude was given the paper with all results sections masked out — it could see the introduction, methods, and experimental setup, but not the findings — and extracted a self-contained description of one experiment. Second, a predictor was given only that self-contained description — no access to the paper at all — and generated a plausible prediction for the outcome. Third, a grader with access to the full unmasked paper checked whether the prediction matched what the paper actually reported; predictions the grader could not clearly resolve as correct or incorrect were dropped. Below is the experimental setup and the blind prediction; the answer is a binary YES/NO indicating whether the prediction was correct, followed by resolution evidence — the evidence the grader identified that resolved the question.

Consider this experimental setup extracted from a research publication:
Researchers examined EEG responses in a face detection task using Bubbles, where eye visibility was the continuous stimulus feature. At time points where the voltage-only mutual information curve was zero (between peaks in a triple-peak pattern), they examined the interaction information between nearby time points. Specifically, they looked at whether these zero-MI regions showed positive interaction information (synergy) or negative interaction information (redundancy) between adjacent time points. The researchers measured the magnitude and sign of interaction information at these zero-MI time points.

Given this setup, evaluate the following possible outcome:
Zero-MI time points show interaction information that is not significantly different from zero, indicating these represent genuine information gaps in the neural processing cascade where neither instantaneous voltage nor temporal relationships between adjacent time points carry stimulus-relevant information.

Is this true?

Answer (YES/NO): NO